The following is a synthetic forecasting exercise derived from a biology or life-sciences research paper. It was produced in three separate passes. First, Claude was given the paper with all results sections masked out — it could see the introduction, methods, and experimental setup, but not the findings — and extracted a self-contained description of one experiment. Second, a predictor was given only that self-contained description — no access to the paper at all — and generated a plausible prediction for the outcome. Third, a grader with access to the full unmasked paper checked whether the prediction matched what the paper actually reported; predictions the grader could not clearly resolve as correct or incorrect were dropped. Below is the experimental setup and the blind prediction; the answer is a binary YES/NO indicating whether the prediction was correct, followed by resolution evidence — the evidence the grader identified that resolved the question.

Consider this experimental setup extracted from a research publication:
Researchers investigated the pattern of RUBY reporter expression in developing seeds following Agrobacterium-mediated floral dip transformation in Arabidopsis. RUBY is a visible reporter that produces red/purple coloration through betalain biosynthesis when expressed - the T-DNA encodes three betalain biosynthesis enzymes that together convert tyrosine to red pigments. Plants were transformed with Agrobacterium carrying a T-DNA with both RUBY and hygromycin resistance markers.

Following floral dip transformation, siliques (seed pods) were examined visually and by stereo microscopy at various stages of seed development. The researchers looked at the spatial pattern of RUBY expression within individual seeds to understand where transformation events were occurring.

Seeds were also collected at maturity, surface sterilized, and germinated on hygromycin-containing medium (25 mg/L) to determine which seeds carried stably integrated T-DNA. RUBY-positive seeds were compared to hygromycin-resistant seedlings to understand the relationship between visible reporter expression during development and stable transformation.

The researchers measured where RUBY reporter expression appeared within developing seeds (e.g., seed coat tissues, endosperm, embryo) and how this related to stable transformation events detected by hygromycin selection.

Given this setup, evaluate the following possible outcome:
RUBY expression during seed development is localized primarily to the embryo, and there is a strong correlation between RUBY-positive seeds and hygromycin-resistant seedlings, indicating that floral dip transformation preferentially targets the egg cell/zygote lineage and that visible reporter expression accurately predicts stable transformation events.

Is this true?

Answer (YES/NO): NO